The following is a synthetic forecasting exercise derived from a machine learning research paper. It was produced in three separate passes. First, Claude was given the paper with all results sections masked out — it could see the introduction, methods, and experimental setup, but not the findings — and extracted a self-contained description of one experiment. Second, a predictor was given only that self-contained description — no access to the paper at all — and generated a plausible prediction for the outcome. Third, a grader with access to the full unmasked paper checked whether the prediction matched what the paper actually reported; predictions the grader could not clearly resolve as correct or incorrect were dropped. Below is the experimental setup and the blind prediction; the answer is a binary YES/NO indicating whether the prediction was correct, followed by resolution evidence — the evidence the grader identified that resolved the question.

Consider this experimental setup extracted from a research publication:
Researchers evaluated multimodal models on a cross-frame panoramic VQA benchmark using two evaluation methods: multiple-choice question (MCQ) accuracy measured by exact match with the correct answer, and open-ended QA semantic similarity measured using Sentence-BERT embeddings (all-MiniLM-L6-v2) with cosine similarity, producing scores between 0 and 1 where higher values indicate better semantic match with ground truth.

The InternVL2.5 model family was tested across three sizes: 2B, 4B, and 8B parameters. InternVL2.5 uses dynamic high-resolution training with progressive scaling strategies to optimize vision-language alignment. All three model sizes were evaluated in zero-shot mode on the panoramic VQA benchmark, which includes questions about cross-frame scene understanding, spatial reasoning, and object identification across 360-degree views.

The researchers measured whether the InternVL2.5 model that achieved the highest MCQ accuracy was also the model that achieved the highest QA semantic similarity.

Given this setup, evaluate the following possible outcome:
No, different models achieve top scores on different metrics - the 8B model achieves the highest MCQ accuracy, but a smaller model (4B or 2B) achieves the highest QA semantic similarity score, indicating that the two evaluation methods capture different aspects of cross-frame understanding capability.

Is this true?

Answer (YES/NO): YES